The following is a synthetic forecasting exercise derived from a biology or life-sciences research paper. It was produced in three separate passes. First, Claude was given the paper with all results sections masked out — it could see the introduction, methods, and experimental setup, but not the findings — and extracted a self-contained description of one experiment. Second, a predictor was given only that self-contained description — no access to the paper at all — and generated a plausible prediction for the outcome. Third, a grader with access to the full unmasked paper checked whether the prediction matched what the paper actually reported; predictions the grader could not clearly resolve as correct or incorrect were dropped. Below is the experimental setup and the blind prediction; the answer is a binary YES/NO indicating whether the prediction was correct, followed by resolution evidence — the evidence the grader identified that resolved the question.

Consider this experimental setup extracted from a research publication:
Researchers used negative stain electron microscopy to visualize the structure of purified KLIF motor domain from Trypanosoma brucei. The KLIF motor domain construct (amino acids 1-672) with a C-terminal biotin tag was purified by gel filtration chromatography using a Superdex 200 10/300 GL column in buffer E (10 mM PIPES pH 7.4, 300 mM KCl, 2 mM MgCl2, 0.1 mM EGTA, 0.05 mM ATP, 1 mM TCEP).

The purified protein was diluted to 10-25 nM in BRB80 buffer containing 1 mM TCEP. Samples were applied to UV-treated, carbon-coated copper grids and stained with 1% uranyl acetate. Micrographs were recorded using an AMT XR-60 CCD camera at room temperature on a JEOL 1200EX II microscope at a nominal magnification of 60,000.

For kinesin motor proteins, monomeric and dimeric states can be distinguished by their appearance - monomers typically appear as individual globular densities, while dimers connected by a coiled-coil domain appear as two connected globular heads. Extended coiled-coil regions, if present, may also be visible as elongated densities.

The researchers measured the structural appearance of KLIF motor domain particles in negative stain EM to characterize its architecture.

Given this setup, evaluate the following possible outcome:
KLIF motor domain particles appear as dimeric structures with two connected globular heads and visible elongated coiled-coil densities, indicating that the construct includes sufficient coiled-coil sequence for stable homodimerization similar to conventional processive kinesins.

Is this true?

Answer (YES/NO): NO